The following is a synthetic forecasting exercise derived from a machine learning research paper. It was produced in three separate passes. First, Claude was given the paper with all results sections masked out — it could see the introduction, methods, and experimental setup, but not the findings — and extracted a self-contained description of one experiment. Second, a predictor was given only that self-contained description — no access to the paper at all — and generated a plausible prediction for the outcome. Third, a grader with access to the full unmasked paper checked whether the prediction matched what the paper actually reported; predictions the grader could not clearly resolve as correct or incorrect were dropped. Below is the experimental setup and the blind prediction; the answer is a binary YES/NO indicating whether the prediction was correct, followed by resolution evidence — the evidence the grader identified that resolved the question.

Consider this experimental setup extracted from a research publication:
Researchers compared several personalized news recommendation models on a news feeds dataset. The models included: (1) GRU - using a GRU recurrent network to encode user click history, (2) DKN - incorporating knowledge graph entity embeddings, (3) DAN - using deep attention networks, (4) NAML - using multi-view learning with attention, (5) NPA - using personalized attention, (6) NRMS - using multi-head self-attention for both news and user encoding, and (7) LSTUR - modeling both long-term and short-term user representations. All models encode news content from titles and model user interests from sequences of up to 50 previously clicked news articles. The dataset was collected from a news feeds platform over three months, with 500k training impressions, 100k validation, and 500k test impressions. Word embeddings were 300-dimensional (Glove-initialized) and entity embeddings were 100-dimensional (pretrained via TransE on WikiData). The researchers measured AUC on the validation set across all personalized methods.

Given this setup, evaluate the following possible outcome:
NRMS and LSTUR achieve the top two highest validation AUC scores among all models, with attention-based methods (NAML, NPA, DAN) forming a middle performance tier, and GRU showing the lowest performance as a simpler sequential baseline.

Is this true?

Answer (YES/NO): YES